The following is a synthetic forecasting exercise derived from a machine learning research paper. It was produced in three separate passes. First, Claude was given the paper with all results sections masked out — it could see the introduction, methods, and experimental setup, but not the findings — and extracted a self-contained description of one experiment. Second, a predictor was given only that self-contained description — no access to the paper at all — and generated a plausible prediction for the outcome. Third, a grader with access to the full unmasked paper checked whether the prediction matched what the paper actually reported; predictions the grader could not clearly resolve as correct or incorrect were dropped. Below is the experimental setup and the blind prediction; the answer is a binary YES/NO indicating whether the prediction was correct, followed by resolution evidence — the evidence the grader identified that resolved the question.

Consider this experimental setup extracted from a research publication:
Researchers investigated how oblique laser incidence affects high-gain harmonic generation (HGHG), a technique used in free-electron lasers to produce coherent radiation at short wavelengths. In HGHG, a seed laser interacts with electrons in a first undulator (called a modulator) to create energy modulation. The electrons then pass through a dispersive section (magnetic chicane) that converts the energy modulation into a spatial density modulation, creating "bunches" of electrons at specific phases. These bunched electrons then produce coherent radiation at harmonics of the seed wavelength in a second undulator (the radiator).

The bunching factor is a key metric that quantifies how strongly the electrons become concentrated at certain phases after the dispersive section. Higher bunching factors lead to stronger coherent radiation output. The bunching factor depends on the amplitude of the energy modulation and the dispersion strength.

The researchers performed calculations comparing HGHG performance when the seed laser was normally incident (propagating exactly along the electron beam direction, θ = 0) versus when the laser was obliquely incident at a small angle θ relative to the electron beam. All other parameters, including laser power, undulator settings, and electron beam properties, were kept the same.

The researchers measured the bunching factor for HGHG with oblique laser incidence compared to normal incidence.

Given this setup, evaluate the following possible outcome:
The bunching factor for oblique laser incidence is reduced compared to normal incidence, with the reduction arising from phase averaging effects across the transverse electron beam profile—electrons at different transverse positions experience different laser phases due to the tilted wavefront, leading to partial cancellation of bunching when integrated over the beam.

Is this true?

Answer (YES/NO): YES